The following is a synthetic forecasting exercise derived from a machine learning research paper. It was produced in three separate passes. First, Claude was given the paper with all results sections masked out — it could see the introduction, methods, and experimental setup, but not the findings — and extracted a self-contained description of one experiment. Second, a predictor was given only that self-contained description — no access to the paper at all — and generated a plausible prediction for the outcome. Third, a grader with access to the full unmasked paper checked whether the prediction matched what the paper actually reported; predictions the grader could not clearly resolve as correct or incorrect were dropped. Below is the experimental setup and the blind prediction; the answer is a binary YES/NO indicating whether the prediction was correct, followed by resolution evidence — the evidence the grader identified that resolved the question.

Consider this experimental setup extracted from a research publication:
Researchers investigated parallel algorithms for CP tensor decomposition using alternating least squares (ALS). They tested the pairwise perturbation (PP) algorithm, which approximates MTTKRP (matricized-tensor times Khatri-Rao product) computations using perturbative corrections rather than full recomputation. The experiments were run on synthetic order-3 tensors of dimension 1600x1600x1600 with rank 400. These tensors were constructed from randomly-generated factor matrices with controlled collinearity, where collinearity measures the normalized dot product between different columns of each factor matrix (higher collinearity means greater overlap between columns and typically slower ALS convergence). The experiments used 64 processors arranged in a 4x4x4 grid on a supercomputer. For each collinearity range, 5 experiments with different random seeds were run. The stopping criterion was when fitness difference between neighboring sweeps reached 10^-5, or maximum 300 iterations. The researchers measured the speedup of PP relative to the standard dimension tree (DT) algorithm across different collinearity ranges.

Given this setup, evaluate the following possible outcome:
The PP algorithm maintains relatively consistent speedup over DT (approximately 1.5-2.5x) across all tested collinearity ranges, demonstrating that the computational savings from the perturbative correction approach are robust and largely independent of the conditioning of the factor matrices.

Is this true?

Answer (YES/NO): NO